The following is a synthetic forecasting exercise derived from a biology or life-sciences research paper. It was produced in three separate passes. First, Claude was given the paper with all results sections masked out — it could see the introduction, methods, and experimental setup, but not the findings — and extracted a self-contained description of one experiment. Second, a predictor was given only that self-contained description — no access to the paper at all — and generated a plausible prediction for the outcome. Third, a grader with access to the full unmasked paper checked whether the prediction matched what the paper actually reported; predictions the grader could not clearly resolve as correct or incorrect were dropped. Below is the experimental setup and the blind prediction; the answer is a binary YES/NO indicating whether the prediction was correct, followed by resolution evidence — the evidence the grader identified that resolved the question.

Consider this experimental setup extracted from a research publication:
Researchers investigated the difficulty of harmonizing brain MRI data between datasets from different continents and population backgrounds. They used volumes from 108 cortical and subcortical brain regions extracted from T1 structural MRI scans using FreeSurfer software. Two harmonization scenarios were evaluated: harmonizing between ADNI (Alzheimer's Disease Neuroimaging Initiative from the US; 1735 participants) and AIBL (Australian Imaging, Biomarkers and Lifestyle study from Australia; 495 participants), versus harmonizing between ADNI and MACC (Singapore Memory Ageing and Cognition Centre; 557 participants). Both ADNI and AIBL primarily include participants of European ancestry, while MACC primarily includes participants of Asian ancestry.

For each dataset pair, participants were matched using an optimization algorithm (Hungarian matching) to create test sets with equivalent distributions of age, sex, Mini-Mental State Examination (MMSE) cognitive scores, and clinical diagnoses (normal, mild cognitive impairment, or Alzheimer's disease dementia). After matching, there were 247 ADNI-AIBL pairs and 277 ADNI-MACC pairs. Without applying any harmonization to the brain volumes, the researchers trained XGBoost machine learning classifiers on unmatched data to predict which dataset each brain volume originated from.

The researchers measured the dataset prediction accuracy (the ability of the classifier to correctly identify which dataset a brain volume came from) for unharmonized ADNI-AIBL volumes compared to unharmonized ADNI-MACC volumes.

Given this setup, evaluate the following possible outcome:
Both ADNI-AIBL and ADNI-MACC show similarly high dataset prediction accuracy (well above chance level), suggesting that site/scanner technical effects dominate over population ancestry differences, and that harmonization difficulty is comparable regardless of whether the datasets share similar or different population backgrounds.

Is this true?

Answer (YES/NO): NO